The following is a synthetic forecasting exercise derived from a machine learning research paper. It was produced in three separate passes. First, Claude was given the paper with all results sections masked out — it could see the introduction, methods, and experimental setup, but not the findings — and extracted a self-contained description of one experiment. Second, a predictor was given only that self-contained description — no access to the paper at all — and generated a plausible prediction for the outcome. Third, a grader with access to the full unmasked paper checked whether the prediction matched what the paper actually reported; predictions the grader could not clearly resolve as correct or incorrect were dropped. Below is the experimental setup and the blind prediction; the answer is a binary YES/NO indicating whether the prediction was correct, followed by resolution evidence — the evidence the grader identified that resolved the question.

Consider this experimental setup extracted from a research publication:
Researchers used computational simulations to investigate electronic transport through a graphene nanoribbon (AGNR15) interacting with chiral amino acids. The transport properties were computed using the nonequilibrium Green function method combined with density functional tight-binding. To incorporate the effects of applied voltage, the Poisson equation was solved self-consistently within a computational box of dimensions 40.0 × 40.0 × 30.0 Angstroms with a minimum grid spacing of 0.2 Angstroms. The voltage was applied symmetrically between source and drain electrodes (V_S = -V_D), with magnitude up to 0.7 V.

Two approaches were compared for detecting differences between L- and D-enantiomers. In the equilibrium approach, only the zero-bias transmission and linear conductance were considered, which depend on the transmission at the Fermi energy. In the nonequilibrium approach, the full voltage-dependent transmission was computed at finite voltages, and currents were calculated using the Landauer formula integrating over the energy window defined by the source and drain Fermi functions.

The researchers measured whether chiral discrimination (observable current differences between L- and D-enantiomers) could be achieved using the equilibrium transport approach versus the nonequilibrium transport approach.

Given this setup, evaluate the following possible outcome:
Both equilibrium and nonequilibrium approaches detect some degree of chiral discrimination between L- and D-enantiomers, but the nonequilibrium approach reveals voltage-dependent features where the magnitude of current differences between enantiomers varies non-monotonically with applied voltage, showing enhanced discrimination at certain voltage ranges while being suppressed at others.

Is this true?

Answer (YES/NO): NO